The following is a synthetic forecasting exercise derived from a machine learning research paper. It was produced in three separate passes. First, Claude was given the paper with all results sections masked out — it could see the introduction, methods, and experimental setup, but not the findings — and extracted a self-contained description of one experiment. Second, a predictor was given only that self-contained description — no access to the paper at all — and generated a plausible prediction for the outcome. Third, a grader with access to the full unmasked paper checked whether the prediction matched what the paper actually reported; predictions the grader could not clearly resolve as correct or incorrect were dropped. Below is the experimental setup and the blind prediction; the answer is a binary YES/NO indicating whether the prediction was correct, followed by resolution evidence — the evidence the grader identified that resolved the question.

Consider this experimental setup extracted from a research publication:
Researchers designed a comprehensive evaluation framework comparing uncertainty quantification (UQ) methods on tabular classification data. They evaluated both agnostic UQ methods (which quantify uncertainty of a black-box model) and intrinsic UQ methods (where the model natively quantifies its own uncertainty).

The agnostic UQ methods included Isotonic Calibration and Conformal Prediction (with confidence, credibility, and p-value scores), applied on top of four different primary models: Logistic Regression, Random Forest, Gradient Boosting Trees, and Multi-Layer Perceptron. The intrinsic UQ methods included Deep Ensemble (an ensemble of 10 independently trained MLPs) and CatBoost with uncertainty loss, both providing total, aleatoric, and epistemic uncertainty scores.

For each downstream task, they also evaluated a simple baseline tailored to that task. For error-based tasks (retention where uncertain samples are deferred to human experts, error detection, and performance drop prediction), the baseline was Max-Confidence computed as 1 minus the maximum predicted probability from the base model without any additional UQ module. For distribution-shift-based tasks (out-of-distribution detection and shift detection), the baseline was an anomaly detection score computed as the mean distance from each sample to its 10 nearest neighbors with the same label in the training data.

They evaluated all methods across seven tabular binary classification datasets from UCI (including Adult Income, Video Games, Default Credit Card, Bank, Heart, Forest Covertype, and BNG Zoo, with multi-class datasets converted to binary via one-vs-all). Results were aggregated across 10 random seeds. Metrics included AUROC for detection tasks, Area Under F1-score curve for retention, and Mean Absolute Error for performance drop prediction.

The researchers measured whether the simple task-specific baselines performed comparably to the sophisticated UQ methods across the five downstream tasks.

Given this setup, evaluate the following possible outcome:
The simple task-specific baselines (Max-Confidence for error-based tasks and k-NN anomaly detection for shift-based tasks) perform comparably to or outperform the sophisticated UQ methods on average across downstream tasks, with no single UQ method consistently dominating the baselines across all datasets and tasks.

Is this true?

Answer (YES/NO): YES